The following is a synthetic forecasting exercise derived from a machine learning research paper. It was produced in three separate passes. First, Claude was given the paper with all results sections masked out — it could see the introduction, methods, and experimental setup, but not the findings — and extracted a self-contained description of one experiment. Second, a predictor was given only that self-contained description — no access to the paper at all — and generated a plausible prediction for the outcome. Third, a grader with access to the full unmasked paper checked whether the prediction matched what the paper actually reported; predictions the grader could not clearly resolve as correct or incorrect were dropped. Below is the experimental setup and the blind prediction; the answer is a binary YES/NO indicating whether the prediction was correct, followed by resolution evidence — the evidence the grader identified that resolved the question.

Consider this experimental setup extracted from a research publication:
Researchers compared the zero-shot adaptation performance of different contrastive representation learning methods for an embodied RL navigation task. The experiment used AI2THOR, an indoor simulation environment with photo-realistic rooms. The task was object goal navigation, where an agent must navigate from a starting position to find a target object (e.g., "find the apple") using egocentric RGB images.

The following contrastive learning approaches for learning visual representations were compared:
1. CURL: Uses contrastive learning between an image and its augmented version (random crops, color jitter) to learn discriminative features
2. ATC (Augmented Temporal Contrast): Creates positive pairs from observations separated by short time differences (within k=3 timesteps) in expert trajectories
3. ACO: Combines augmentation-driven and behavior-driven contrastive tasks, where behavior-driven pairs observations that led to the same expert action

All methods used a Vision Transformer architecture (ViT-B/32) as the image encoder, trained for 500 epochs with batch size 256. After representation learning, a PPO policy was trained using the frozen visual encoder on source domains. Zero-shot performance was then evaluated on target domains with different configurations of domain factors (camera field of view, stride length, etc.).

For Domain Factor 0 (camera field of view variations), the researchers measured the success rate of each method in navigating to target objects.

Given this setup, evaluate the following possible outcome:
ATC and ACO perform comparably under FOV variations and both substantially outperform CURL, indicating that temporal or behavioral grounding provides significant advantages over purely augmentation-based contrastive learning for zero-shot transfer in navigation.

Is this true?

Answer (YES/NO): NO